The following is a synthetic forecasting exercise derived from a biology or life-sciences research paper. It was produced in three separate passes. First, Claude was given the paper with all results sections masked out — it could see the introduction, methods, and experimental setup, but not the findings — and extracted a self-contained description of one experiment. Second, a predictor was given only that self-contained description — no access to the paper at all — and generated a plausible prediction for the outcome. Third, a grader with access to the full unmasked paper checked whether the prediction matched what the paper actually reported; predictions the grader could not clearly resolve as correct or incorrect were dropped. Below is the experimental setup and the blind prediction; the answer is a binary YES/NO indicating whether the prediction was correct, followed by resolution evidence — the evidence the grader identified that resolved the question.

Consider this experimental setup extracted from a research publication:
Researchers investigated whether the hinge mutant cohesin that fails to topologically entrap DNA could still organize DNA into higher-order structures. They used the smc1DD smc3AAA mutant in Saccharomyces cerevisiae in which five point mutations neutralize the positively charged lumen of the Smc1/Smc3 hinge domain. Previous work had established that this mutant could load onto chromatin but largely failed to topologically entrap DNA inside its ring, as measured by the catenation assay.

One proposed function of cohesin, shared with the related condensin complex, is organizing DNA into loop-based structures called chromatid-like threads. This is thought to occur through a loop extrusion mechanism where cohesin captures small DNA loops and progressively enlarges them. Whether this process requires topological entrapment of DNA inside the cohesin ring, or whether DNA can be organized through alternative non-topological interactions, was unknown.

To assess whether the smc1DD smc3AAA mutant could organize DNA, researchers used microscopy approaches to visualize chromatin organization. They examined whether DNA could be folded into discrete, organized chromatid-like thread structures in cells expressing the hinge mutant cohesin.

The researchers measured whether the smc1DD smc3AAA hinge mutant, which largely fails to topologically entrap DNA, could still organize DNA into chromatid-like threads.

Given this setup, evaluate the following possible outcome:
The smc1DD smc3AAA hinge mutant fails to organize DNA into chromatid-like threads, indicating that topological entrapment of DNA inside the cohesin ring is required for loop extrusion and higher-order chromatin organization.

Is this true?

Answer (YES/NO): NO